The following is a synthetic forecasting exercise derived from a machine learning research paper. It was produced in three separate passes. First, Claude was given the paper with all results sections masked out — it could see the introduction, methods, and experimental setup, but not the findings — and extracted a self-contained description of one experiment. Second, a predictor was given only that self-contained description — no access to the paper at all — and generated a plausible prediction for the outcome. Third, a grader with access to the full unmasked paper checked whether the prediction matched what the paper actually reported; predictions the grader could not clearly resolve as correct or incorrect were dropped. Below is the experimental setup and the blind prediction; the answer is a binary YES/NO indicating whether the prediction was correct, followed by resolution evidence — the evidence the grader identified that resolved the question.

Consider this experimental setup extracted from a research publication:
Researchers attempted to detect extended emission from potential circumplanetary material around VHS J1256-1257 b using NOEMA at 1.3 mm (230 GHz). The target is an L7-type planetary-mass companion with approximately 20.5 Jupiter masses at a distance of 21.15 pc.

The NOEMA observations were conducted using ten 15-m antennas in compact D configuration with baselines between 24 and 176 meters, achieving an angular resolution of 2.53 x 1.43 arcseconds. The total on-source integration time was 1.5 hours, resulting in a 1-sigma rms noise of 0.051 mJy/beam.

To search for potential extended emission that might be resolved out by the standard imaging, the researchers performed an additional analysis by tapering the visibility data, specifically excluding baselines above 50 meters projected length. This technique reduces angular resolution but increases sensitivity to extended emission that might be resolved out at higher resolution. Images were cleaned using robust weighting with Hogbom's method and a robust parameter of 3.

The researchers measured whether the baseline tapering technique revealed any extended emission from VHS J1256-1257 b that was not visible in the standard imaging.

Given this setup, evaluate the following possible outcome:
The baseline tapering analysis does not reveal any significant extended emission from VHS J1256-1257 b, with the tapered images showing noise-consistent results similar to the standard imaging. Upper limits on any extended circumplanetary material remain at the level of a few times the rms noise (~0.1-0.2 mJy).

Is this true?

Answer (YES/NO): YES